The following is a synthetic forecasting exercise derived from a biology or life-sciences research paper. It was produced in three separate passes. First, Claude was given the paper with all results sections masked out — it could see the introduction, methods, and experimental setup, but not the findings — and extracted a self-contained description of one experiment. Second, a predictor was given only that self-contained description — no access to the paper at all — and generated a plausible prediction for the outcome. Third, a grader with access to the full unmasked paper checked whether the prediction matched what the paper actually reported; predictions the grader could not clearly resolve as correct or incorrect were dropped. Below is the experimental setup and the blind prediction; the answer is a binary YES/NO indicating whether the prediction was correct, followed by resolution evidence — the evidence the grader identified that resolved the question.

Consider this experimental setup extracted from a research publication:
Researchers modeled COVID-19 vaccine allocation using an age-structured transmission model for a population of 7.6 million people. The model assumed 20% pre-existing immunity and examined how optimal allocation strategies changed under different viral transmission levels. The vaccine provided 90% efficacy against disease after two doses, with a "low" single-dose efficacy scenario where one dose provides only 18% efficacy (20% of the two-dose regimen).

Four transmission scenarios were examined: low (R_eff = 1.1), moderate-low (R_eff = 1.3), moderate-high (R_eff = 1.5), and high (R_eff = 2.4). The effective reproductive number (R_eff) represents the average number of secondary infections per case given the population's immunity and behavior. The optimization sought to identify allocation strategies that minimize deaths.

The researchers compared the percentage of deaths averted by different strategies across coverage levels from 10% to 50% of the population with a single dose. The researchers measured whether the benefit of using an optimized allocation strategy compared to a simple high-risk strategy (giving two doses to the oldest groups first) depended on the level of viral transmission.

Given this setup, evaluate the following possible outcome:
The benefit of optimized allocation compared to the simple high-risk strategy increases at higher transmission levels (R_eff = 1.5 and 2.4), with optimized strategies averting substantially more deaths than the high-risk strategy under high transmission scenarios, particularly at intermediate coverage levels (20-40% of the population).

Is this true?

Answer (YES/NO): NO